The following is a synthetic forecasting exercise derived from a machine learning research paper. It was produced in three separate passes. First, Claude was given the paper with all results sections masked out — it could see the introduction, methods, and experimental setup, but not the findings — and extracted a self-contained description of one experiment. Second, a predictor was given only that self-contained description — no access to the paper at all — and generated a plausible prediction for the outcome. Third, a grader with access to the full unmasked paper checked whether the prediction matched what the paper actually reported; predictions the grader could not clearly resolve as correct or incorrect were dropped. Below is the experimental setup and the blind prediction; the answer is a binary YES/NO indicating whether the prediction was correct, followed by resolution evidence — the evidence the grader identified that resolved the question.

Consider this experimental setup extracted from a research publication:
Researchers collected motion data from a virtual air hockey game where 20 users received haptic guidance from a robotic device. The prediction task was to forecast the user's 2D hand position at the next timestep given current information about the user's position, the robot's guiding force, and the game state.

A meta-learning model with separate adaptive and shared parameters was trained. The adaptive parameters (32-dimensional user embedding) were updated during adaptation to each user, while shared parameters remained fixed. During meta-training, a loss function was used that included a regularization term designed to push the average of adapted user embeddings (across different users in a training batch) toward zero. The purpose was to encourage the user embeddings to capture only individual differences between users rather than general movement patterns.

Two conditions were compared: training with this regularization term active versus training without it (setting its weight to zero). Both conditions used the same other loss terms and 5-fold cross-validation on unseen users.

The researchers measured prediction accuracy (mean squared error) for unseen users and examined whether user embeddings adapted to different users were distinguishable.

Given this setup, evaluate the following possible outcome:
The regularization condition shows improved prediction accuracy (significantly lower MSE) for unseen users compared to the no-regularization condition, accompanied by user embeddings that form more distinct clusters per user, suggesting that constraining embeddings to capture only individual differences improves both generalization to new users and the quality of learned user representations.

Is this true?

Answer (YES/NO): NO